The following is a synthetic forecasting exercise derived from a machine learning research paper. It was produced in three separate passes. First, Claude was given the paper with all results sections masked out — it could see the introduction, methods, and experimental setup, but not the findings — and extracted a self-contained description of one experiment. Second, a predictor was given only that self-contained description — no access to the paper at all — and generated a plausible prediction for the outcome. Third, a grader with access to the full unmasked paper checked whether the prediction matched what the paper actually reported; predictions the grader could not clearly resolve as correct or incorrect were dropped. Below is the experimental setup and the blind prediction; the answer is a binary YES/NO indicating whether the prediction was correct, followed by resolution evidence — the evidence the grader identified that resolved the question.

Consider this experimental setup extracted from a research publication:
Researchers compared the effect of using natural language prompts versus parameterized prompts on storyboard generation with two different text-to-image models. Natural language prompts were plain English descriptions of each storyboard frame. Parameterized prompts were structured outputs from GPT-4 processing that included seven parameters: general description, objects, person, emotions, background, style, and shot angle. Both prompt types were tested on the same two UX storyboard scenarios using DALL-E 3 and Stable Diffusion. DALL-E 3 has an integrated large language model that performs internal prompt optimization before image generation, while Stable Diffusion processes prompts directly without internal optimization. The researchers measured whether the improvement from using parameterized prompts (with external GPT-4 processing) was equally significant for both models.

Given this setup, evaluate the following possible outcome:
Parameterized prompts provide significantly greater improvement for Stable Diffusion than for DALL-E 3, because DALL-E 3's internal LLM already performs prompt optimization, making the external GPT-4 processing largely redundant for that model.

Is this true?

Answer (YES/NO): YES